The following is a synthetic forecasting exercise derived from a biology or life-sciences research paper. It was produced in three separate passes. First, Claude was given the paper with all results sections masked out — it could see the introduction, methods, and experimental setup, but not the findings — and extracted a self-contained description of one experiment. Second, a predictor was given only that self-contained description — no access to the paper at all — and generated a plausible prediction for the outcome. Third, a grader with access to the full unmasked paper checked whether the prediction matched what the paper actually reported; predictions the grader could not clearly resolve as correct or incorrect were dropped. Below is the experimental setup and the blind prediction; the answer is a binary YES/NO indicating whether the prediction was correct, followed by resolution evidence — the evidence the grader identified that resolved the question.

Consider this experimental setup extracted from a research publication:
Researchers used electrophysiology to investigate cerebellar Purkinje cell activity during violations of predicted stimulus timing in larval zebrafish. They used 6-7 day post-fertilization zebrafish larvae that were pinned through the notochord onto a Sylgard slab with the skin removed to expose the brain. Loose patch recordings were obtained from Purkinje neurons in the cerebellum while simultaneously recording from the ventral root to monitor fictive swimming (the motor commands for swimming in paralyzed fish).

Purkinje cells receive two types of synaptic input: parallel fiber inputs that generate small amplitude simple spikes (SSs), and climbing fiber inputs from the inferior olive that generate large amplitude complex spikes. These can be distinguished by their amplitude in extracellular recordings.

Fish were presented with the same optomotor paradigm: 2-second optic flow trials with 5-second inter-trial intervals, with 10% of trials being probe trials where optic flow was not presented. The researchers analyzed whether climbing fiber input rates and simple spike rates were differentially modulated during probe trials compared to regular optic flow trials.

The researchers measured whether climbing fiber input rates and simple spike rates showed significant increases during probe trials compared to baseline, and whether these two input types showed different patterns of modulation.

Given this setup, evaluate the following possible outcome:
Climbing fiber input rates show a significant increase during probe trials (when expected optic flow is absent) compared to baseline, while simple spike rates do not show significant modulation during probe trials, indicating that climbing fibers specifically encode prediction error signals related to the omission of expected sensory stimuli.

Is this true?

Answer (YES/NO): NO